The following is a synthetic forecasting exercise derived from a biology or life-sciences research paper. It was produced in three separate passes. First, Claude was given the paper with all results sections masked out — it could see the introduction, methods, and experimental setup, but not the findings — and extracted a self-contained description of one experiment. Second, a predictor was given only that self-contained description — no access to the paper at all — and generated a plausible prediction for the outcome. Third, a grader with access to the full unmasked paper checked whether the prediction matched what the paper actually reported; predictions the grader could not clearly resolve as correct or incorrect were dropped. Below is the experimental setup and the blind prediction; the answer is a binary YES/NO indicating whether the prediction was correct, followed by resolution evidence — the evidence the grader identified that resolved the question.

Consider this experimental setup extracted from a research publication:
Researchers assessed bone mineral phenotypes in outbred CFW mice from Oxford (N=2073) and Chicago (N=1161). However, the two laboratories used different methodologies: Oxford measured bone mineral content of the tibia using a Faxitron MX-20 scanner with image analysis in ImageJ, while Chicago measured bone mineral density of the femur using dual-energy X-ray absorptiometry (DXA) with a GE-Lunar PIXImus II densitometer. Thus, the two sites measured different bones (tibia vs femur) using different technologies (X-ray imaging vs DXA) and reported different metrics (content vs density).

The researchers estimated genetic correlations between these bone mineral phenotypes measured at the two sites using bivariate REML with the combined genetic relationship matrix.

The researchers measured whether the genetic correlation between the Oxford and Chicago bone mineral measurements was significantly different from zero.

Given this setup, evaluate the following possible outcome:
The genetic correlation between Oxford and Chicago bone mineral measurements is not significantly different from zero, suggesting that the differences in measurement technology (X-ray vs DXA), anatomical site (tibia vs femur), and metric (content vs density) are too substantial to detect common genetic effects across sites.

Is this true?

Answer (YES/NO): NO